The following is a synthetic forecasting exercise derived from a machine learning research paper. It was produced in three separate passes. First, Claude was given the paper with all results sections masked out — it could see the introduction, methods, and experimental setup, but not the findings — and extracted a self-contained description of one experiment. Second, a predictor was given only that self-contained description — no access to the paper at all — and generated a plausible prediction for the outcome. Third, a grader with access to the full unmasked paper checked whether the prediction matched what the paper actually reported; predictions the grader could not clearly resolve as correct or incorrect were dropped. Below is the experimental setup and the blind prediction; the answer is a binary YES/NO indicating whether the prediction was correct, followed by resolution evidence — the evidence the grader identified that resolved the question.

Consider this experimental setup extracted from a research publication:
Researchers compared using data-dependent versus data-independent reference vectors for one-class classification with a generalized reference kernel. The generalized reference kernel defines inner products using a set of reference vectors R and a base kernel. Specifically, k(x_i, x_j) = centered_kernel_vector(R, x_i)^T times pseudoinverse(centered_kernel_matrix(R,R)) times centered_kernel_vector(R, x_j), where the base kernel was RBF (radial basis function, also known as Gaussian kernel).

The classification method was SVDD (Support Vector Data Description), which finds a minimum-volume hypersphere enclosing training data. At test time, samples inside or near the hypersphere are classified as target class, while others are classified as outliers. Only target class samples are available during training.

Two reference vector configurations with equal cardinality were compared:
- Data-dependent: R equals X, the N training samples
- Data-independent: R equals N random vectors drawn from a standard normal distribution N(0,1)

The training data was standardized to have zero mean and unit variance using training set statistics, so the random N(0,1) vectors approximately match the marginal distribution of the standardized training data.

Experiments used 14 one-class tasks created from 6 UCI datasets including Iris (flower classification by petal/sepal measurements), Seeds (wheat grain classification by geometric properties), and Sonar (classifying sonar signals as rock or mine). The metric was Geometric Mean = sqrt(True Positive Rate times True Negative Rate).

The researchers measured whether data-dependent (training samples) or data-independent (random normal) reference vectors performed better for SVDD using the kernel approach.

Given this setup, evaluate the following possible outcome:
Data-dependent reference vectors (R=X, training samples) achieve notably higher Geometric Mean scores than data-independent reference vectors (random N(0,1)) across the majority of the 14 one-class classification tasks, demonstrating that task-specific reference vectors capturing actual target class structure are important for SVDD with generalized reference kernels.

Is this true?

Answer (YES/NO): NO